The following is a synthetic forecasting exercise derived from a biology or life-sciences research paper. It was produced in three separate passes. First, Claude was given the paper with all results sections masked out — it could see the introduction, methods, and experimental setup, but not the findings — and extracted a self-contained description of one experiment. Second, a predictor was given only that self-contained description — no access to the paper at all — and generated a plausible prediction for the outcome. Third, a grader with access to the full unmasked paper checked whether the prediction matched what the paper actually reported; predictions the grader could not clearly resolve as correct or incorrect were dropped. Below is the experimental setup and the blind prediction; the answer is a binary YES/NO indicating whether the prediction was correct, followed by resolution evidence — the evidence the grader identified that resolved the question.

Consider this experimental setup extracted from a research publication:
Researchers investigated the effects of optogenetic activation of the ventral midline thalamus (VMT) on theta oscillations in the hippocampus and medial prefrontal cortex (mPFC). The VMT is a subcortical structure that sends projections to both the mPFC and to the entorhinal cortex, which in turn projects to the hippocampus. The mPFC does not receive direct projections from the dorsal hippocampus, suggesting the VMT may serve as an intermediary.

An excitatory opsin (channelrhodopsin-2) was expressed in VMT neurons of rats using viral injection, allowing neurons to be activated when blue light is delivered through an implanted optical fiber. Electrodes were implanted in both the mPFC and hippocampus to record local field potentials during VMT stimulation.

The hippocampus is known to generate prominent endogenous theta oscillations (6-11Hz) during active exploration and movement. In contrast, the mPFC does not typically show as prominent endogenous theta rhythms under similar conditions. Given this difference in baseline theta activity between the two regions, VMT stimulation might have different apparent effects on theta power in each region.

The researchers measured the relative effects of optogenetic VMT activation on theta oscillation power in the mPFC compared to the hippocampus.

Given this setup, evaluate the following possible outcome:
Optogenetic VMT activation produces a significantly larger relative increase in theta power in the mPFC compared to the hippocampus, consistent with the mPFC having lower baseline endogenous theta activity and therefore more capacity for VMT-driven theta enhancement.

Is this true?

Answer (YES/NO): YES